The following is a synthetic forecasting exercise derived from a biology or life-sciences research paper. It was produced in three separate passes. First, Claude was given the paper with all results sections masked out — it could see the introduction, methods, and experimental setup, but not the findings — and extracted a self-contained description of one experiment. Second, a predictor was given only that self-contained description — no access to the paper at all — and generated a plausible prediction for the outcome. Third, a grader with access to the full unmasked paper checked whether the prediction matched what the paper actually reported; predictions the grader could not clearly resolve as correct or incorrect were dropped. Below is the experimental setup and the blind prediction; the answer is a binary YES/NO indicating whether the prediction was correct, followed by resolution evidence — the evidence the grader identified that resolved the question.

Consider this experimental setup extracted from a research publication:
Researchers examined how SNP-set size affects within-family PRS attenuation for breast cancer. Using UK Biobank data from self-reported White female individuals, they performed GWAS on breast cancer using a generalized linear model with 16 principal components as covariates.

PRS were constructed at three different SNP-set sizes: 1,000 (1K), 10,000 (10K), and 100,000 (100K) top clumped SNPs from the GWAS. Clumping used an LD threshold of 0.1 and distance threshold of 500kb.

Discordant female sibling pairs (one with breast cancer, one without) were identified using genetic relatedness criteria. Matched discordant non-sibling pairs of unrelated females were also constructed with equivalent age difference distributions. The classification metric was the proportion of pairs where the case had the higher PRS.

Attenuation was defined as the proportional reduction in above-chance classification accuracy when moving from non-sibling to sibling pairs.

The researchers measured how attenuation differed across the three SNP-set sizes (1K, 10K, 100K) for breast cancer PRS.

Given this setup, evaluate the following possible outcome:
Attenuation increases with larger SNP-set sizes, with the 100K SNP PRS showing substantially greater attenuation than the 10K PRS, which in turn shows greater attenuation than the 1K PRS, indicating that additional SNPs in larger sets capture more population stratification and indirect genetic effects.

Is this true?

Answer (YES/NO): NO